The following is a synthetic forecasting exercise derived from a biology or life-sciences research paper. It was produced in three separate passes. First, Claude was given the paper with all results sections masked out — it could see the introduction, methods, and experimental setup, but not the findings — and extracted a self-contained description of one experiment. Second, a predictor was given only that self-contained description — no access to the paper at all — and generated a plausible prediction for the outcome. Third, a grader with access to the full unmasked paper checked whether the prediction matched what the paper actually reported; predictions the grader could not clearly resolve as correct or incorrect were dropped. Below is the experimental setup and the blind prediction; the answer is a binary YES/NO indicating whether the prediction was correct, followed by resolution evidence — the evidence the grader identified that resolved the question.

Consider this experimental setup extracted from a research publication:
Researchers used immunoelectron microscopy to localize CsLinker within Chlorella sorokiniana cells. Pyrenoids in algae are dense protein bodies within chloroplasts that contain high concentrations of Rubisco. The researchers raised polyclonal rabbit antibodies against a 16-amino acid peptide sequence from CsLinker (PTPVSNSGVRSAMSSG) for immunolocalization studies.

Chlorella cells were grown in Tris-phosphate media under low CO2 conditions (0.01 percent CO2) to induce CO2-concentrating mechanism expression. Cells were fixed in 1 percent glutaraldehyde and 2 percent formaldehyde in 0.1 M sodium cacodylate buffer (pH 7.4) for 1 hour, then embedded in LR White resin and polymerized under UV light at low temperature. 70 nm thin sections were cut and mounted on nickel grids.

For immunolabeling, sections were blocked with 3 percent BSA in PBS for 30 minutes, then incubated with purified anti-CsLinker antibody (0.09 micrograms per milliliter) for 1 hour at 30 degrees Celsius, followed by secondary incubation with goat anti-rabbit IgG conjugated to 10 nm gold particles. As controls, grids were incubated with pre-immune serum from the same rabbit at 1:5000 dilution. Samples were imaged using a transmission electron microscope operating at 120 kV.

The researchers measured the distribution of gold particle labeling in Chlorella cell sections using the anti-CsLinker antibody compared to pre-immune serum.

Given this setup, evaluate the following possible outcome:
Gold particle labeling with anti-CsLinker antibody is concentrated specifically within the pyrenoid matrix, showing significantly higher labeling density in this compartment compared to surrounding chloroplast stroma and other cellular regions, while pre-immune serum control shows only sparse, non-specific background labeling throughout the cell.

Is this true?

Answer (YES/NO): NO